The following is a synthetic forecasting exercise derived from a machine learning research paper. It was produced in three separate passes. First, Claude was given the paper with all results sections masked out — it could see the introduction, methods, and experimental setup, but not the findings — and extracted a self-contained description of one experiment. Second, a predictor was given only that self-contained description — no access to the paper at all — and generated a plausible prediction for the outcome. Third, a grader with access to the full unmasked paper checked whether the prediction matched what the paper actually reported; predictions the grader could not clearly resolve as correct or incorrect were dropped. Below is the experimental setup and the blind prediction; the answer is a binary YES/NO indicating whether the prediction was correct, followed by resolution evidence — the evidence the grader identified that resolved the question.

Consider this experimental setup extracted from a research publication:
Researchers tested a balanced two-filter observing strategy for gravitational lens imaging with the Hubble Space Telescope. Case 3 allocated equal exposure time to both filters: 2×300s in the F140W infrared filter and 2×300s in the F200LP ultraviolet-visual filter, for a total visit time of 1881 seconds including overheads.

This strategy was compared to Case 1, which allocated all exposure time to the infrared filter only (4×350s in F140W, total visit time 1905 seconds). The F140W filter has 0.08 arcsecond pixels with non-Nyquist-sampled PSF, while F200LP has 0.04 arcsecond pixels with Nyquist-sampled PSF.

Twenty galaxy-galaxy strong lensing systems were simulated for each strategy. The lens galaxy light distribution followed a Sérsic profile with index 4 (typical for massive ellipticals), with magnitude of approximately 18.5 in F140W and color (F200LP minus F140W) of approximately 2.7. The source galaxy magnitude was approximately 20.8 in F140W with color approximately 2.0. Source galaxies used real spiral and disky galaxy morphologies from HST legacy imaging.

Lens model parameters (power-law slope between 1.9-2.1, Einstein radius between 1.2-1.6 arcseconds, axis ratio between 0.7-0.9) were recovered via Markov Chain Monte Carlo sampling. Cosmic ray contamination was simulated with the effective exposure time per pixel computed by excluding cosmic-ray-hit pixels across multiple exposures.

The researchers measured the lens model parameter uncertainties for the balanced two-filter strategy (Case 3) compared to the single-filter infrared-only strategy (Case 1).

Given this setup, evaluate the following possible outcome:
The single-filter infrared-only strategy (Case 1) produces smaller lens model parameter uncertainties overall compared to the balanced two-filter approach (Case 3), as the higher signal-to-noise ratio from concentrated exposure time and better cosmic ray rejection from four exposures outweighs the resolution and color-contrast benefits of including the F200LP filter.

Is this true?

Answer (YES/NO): NO